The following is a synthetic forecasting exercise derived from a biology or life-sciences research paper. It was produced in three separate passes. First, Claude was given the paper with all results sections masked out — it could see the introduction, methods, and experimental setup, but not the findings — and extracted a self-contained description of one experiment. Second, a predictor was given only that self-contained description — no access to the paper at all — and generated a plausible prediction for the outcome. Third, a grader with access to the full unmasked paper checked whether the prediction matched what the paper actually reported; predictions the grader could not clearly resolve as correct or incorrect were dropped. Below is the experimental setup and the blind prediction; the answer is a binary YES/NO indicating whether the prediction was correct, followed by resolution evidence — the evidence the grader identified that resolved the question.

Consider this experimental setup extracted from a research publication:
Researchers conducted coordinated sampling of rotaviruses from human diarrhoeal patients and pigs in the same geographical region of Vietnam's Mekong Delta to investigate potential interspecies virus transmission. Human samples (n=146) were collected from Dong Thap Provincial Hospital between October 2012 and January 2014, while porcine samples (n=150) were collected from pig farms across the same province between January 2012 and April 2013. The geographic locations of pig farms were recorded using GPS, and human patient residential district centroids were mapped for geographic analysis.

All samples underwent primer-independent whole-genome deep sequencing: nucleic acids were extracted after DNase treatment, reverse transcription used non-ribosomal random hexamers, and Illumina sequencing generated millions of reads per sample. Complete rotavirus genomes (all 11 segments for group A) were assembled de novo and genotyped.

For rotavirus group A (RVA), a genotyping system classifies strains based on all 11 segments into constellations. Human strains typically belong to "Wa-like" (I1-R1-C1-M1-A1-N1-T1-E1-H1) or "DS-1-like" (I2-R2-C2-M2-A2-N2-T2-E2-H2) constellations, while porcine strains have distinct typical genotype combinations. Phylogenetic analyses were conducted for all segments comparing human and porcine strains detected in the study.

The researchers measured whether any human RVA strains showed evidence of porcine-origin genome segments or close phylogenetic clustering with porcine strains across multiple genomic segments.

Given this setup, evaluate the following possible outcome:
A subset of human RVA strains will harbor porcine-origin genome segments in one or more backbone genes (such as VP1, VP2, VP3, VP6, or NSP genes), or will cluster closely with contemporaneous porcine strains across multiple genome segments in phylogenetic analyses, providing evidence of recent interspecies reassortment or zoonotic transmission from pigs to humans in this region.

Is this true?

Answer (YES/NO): YES